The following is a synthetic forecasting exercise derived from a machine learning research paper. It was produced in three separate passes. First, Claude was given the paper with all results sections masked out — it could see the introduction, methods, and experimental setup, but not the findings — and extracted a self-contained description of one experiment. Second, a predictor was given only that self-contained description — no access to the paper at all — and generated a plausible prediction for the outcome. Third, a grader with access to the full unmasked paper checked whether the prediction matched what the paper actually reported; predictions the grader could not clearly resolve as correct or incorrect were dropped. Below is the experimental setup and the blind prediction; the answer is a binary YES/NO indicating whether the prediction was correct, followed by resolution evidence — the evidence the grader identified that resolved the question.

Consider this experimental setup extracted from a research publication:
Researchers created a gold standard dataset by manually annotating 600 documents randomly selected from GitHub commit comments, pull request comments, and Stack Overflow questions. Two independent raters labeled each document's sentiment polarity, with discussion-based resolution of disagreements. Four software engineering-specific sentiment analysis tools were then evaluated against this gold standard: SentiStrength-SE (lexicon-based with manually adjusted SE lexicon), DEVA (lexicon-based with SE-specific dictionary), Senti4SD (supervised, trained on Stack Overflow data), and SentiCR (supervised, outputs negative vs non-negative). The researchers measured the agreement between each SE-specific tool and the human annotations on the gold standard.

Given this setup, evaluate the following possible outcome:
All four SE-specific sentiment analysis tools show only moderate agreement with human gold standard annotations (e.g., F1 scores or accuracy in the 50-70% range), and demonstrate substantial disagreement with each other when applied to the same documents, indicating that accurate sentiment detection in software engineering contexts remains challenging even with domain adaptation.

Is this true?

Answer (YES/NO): NO